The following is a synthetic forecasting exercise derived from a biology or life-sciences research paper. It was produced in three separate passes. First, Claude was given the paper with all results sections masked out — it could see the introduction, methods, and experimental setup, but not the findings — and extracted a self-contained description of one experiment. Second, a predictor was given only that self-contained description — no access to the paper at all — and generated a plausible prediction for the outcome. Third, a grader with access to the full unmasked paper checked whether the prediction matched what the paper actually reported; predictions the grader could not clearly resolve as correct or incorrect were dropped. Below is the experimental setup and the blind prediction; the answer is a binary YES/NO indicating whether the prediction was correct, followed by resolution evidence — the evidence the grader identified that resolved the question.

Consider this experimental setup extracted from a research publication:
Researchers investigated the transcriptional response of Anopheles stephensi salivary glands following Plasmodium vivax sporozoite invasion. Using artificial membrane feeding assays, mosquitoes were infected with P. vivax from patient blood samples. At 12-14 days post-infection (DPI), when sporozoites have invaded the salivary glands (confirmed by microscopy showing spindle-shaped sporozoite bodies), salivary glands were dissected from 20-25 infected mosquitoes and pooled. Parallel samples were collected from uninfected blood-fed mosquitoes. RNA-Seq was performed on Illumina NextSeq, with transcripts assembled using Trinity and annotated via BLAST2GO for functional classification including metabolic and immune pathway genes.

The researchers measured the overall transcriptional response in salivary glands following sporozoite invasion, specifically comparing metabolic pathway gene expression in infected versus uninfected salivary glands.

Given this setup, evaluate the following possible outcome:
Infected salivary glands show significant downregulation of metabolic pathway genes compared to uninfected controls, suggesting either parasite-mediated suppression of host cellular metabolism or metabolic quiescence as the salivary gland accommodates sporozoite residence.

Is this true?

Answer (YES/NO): YES